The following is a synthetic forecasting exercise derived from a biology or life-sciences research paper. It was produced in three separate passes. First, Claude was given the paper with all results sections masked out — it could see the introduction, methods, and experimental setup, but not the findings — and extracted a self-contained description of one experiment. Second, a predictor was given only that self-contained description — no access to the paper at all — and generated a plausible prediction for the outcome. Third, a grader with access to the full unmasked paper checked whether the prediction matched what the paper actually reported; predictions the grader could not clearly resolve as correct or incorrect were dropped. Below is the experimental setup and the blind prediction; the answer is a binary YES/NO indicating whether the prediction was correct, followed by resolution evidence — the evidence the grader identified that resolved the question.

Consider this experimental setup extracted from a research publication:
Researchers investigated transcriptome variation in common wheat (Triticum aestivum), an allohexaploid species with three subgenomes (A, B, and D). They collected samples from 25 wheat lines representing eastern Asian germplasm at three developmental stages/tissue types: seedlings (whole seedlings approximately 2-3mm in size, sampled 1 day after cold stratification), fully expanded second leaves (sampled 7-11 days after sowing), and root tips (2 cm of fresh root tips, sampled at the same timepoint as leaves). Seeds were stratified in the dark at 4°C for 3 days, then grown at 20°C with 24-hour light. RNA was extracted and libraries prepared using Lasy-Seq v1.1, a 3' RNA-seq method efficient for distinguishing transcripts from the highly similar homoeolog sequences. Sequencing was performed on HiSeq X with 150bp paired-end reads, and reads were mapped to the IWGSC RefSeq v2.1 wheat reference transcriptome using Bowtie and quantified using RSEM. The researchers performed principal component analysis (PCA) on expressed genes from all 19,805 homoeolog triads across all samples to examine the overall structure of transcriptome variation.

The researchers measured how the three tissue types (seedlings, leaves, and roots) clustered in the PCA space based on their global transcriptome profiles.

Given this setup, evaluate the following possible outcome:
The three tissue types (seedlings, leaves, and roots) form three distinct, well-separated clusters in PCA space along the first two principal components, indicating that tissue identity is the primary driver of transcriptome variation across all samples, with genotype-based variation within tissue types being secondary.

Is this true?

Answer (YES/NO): YES